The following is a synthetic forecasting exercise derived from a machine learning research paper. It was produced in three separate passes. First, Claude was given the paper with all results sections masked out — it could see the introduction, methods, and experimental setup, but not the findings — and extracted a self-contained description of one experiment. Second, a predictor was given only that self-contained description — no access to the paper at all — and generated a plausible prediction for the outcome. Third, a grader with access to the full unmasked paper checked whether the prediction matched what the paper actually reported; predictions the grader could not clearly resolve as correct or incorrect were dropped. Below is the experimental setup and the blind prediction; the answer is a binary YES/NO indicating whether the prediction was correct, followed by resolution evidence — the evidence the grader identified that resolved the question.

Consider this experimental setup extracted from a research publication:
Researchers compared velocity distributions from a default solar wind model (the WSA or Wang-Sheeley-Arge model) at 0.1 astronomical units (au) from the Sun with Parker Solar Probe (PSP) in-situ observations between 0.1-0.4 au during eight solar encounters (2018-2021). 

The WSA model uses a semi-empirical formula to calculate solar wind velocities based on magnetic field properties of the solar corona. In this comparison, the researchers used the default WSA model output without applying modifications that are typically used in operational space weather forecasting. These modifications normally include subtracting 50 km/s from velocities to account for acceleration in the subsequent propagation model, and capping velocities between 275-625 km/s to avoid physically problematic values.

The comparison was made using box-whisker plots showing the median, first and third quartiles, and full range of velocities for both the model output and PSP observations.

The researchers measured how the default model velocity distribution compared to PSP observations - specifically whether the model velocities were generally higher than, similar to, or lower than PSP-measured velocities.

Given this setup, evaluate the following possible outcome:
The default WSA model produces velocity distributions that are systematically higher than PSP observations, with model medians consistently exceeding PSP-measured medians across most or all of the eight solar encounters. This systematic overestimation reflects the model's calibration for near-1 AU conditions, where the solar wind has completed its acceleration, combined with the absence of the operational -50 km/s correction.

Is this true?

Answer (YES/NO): YES